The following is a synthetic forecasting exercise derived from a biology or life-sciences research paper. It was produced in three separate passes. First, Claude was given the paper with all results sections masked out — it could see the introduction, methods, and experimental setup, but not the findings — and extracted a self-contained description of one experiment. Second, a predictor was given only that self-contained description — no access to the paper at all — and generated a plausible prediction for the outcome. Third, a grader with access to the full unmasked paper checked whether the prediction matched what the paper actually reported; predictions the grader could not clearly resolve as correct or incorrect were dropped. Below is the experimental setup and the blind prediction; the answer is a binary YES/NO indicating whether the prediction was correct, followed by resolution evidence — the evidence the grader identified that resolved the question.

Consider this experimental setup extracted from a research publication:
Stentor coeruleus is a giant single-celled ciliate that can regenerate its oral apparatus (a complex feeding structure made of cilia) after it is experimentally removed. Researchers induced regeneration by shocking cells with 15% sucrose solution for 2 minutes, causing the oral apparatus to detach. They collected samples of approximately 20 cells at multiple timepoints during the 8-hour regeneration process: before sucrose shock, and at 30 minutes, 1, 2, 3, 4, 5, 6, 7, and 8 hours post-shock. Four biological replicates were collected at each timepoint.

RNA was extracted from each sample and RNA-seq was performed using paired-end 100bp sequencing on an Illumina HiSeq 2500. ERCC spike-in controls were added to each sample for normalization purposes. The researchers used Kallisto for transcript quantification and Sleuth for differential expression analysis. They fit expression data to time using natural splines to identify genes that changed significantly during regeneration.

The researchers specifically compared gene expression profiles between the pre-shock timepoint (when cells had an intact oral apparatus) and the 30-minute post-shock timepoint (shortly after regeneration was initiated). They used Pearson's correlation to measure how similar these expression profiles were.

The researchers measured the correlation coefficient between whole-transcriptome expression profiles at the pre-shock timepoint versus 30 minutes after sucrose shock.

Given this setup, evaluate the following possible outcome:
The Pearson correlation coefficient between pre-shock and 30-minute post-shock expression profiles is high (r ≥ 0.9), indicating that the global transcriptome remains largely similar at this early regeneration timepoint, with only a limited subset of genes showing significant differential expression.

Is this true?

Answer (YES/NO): YES